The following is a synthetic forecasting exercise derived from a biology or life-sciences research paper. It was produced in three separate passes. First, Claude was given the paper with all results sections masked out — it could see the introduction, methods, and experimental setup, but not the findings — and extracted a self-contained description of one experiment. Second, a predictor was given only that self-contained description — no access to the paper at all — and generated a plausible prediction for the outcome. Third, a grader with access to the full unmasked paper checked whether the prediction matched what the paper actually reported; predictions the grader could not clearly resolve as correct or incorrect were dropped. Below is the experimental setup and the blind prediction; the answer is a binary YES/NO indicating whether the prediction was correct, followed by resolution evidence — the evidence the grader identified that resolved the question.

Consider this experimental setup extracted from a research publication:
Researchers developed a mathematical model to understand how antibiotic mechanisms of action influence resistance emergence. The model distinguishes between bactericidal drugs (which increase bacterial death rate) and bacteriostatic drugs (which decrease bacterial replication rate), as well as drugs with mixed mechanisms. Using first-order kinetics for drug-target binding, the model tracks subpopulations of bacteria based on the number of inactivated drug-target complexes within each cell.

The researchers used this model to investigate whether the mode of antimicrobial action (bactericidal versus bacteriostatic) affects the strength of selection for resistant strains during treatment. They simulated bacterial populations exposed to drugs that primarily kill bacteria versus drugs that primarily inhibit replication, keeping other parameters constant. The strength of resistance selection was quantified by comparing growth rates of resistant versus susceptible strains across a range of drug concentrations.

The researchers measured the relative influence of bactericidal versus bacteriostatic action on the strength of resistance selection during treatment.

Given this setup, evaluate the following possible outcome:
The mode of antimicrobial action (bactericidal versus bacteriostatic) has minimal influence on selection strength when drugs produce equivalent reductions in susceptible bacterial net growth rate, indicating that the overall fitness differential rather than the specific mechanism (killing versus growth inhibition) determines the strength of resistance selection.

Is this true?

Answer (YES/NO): YES